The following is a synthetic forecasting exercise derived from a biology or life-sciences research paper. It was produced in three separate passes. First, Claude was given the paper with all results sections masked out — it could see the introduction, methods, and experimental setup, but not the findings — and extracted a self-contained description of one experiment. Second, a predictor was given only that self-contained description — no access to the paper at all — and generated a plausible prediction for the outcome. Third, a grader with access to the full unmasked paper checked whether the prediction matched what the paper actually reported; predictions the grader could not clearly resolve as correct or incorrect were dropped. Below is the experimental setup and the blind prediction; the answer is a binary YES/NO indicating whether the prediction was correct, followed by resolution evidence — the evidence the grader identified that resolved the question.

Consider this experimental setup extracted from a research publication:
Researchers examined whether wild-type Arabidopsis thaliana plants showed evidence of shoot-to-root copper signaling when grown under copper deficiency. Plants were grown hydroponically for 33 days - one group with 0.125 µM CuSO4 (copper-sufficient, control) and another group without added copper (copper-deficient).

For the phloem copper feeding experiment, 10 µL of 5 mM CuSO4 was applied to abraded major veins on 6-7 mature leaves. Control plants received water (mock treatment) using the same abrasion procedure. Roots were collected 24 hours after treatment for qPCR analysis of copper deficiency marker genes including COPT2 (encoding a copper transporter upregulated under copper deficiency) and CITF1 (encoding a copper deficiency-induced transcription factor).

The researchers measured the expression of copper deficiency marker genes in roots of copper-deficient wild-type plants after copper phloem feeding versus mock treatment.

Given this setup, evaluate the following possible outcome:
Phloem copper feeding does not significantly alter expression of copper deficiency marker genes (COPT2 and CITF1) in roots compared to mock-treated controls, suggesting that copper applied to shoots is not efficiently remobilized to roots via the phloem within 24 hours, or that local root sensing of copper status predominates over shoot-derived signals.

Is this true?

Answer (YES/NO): NO